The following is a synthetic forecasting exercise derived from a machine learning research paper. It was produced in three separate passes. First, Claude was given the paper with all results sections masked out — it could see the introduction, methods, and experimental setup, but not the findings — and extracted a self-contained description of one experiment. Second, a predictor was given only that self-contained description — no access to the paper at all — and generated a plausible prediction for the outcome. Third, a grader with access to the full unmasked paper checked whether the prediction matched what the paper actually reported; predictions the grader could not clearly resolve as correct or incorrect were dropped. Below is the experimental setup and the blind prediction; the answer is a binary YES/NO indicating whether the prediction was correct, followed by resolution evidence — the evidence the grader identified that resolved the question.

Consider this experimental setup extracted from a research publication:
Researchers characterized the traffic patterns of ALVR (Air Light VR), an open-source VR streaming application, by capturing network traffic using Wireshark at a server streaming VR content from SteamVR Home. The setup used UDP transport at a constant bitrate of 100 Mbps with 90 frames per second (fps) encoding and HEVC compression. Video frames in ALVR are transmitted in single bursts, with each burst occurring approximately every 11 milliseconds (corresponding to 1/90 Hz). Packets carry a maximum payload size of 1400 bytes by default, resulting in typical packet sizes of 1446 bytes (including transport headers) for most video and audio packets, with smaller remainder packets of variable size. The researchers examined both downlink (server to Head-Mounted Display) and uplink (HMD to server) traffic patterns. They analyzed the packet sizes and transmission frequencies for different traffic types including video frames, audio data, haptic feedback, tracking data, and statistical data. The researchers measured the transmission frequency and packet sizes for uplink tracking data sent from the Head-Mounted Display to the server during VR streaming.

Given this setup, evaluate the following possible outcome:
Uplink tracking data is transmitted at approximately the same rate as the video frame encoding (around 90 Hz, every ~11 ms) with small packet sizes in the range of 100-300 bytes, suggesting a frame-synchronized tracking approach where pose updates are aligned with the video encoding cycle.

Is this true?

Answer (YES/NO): NO